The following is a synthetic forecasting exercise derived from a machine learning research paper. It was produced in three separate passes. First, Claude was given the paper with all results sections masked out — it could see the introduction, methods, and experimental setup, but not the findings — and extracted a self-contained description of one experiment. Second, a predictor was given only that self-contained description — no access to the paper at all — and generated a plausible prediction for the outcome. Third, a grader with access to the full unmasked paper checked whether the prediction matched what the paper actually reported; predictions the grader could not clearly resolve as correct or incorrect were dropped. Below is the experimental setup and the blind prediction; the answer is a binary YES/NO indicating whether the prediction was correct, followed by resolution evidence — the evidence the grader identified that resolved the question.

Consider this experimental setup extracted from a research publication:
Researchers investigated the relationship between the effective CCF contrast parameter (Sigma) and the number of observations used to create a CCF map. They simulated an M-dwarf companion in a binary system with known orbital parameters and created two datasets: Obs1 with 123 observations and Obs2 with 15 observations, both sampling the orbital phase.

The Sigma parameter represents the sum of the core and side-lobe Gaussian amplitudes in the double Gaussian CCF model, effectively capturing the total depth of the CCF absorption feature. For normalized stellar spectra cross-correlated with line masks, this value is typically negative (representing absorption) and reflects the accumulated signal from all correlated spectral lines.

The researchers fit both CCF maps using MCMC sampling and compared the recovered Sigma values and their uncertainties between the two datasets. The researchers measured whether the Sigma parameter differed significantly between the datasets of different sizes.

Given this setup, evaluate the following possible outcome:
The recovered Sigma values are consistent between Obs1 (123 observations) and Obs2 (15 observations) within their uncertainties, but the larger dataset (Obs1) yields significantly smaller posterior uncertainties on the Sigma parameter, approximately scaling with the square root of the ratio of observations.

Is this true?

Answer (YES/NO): NO